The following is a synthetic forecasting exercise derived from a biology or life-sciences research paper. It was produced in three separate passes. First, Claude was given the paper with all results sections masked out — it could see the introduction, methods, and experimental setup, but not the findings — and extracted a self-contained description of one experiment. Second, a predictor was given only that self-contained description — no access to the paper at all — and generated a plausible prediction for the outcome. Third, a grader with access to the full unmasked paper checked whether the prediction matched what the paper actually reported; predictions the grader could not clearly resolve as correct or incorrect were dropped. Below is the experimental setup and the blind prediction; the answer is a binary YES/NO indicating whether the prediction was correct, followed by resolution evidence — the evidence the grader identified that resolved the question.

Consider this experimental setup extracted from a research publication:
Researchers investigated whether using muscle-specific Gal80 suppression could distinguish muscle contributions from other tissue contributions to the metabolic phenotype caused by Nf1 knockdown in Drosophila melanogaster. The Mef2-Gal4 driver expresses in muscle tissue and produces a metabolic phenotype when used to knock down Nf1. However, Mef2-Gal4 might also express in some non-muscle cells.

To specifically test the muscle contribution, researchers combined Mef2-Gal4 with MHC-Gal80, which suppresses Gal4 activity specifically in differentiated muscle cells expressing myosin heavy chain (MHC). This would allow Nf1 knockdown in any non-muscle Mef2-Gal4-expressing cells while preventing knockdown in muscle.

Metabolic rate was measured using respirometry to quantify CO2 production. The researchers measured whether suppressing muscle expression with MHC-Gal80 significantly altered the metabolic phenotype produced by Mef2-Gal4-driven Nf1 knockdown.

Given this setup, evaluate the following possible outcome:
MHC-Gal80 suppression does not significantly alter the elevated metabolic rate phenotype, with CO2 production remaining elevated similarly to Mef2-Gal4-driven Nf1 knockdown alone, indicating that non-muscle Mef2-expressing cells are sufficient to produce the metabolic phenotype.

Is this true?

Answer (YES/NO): YES